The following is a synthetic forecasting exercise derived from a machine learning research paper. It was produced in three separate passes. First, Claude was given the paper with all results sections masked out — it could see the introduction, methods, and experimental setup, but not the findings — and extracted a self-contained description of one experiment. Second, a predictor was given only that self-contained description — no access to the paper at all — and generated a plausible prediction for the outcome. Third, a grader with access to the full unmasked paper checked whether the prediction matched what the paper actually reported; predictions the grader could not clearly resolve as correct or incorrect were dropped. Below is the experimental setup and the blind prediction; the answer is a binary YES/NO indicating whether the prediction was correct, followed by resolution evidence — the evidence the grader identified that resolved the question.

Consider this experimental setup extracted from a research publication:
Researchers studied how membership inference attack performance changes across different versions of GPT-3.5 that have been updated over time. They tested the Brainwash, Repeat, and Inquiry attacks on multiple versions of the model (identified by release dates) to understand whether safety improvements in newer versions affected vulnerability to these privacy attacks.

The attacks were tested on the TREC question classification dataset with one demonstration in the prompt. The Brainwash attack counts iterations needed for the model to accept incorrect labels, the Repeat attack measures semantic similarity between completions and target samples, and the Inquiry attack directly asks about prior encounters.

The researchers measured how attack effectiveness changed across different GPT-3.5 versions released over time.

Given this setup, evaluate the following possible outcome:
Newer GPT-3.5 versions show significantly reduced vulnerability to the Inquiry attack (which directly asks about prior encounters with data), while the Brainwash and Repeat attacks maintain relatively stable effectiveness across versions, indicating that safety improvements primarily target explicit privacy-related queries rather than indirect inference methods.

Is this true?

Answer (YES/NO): NO